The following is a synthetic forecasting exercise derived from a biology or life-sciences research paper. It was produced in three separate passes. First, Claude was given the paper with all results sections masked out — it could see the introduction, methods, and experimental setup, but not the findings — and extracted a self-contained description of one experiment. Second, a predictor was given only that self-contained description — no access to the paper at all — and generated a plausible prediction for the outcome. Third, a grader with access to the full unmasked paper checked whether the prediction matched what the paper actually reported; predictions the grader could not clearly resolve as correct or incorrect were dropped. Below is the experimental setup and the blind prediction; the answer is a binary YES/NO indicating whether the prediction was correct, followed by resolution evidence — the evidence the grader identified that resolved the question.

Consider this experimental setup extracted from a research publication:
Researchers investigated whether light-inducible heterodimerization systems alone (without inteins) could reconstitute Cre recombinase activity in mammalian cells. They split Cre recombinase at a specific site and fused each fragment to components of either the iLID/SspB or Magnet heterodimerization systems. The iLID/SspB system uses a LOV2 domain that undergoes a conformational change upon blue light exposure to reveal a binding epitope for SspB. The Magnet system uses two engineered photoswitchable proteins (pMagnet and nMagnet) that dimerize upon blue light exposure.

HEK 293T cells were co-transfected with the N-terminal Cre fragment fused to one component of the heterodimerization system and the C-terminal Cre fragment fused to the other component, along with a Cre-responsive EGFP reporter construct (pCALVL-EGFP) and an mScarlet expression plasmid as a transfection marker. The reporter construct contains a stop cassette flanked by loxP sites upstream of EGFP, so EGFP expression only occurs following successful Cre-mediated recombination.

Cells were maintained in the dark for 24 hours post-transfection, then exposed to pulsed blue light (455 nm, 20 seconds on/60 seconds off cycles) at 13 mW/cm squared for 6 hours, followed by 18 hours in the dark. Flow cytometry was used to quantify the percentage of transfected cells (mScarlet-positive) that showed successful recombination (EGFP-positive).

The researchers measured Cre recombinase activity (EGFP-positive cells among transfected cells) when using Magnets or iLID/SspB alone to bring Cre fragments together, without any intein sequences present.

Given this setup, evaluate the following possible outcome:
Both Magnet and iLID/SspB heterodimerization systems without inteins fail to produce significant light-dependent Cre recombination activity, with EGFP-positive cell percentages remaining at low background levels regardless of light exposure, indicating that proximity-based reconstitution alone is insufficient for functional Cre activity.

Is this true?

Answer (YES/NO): YES